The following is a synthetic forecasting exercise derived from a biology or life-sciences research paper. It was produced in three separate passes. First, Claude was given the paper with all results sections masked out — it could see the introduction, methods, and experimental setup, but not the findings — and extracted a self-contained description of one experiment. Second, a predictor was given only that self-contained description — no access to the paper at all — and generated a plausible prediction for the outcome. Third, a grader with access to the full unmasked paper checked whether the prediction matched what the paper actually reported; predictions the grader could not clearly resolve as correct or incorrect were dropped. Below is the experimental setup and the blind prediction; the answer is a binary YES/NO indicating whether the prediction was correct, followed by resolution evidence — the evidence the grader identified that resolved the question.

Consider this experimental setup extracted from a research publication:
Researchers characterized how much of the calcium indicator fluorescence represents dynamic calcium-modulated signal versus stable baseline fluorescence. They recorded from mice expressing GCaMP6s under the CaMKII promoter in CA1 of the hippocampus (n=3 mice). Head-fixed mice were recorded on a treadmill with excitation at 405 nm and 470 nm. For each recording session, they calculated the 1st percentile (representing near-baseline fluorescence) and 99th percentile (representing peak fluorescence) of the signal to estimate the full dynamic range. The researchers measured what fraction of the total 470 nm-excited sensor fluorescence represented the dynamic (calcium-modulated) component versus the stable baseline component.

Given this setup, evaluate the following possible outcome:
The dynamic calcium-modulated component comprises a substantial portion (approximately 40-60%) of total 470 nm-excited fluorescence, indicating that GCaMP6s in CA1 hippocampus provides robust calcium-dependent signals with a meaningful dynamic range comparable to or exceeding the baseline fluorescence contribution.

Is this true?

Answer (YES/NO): NO